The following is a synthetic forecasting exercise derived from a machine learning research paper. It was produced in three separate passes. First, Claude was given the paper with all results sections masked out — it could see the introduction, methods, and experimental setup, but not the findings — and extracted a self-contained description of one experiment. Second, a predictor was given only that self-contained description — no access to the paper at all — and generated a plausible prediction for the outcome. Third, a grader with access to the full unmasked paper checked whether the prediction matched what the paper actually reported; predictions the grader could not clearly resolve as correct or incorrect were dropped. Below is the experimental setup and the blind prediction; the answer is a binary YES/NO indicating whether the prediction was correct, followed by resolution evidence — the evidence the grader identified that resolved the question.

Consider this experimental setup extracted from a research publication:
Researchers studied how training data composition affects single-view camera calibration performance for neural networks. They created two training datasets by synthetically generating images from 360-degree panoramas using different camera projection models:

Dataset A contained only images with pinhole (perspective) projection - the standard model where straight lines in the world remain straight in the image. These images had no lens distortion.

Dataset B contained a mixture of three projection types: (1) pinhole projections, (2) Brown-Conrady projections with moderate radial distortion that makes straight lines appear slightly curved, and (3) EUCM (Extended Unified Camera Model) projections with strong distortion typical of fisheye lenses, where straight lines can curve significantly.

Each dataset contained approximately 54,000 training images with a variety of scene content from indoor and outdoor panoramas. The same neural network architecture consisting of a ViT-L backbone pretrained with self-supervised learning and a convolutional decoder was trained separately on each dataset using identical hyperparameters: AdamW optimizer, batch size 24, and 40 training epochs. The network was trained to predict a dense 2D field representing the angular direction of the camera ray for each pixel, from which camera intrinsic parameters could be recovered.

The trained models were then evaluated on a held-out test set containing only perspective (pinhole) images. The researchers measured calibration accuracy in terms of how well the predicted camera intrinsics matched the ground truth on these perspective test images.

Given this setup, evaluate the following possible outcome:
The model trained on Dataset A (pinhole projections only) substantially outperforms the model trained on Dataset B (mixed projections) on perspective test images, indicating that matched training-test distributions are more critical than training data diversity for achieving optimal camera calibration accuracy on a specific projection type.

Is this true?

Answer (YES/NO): NO